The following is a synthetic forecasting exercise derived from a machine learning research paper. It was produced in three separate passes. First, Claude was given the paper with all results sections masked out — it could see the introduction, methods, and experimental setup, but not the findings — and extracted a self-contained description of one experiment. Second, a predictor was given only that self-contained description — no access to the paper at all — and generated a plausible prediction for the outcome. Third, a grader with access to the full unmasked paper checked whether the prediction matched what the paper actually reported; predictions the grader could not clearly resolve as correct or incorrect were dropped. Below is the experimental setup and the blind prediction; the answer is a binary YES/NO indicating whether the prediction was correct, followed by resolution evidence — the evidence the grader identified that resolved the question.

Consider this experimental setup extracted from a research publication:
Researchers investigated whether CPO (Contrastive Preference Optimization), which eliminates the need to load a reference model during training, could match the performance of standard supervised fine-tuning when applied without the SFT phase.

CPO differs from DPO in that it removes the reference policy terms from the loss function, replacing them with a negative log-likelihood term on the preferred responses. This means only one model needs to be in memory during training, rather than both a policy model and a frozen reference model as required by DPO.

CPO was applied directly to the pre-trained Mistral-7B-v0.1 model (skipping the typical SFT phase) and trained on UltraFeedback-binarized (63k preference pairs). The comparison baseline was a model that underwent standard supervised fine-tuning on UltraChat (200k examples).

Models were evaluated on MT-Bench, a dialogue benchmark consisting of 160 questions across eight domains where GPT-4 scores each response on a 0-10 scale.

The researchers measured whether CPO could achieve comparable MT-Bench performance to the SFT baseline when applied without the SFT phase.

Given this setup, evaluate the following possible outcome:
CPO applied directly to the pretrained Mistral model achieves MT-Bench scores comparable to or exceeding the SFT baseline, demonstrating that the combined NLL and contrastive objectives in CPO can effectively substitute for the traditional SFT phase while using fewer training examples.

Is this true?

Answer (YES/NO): YES